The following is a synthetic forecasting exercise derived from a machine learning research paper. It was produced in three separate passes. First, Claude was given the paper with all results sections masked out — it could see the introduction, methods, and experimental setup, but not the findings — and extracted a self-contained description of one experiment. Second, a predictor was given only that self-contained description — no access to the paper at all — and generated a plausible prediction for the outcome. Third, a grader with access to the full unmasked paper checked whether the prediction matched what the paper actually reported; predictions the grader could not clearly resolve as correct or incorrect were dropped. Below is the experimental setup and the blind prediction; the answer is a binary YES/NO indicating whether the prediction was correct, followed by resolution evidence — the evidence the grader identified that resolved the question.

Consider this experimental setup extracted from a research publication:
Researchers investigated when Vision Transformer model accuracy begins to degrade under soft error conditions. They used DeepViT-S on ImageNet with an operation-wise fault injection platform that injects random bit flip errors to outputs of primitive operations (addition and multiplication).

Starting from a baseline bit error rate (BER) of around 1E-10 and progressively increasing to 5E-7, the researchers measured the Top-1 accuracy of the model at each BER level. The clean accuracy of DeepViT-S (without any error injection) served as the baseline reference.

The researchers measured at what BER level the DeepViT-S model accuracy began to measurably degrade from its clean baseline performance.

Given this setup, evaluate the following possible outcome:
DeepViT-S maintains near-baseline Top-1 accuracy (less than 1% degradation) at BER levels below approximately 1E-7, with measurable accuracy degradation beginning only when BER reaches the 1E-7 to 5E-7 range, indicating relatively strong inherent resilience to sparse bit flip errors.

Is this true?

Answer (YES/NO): NO